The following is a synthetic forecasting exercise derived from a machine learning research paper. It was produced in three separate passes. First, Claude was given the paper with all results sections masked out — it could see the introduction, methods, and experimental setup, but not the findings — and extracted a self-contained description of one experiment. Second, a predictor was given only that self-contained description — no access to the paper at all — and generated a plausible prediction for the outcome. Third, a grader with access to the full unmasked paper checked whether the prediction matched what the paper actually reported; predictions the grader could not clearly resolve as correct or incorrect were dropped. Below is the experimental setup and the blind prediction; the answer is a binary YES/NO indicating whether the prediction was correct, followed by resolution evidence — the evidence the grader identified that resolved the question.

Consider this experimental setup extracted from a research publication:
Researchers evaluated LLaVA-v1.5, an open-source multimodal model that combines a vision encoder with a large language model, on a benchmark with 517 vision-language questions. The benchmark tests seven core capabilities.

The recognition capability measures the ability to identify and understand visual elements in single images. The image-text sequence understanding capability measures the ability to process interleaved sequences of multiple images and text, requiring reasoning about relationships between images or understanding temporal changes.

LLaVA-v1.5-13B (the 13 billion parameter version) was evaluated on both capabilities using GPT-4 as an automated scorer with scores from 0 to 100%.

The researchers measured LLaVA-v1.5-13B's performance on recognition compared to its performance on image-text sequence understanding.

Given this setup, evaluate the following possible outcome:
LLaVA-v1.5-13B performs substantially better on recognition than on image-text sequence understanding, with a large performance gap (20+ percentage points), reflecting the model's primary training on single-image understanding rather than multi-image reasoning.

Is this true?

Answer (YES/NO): NO